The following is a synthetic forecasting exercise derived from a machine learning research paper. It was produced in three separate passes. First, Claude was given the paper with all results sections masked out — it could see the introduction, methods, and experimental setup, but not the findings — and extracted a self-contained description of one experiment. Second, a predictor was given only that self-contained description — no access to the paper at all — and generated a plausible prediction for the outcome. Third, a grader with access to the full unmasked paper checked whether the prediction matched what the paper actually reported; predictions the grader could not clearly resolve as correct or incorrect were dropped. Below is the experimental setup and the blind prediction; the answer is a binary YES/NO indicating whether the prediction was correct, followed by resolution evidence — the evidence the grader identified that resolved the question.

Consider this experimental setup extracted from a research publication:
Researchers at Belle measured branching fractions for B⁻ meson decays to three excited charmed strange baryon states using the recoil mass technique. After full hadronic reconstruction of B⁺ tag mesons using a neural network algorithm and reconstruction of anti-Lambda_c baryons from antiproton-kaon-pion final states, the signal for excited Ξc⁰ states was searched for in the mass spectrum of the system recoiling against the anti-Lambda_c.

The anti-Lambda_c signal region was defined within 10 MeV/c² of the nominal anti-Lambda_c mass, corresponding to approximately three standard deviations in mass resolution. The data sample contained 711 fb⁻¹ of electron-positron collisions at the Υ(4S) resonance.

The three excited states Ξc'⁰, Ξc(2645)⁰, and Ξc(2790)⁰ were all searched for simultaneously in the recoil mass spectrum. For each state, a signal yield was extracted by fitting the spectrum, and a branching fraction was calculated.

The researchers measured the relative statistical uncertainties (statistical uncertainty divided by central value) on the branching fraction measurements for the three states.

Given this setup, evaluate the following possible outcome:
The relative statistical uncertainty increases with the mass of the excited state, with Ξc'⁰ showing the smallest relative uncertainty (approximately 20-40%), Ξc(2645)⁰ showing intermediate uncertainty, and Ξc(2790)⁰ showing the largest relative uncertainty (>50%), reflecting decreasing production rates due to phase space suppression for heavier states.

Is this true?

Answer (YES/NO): NO